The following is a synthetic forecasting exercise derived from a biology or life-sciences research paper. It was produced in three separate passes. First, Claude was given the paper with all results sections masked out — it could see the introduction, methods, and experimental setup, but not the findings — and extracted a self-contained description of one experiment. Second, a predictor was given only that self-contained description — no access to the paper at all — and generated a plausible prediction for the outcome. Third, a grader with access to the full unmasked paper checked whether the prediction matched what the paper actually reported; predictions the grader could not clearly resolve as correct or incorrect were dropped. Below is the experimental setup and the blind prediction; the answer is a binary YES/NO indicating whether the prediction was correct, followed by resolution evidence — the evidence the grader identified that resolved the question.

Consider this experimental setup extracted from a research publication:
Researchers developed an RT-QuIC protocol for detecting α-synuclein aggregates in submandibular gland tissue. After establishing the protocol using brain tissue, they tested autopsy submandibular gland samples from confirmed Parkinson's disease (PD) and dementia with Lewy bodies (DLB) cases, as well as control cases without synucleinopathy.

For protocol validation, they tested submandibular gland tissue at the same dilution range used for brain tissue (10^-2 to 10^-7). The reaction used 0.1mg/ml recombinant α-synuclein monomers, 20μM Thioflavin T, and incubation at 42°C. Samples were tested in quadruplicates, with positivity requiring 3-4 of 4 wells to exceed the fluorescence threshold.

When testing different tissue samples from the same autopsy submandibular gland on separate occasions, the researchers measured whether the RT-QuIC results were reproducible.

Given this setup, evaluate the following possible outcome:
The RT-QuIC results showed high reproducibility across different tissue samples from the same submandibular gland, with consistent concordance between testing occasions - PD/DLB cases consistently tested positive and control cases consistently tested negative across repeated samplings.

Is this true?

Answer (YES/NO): YES